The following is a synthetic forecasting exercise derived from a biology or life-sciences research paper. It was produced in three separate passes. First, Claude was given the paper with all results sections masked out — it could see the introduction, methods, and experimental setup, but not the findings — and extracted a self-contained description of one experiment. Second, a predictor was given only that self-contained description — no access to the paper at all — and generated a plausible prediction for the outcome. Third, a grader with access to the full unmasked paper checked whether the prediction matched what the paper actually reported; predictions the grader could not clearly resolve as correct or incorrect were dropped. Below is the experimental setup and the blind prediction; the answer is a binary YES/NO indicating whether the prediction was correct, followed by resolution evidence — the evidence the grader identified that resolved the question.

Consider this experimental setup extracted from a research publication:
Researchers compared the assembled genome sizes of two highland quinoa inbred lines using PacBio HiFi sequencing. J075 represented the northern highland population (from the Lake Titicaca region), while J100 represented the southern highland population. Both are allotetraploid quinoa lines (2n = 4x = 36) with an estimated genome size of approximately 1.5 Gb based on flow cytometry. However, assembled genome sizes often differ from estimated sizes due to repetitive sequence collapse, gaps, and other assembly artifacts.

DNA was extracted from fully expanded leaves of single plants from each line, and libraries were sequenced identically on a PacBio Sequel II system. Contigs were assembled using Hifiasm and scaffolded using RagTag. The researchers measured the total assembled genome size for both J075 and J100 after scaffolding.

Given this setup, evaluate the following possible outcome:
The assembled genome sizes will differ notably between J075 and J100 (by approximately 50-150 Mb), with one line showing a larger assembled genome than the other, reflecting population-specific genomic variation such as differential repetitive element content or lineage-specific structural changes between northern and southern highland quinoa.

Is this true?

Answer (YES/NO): NO